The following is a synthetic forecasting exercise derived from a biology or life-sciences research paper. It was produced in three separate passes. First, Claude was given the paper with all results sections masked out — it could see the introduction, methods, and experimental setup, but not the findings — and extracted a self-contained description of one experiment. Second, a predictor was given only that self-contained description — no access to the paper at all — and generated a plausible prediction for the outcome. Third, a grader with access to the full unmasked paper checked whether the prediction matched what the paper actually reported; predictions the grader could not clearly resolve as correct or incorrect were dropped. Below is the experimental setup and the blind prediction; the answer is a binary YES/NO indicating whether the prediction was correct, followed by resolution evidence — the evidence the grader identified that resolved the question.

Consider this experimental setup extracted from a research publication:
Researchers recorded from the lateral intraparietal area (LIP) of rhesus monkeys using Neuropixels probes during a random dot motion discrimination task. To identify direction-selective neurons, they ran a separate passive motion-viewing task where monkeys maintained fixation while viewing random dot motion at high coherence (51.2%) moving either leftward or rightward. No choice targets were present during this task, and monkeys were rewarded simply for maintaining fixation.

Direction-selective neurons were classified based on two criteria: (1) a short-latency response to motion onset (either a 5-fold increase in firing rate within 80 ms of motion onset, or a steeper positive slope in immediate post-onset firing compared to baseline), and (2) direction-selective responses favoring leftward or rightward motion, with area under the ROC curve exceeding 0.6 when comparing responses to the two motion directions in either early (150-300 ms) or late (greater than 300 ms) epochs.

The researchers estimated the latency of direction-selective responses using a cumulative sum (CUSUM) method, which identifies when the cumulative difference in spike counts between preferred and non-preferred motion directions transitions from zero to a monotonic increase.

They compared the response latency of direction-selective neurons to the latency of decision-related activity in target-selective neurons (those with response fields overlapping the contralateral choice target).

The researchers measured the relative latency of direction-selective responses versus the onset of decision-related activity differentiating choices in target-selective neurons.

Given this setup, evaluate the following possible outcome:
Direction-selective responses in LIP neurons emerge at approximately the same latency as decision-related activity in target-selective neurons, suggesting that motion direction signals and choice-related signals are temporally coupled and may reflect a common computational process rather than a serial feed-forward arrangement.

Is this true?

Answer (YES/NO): NO